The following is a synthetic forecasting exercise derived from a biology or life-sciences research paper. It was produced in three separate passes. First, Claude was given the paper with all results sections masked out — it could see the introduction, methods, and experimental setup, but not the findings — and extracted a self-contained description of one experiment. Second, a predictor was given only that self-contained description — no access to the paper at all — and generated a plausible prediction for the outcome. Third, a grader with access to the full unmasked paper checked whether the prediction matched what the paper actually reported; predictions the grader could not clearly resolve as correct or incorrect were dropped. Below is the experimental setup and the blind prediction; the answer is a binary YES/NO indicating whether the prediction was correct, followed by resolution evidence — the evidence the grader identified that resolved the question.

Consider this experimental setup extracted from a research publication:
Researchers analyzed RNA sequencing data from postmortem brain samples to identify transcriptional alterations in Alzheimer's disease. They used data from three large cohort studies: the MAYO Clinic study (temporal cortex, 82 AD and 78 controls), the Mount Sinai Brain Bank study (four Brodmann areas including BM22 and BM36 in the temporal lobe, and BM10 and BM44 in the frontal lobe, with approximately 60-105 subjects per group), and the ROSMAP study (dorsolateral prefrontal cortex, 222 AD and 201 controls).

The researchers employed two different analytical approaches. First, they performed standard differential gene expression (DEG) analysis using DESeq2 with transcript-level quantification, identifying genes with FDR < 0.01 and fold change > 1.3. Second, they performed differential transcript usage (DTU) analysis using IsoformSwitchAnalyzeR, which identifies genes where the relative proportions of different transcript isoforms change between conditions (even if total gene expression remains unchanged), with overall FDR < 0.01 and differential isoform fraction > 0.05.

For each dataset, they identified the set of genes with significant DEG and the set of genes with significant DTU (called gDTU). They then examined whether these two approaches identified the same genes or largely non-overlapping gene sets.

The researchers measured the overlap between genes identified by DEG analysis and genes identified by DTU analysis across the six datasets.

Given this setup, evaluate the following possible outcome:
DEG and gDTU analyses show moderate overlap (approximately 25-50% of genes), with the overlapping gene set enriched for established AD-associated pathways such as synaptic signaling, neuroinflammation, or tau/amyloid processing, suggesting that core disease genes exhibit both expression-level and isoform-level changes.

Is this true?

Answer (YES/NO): NO